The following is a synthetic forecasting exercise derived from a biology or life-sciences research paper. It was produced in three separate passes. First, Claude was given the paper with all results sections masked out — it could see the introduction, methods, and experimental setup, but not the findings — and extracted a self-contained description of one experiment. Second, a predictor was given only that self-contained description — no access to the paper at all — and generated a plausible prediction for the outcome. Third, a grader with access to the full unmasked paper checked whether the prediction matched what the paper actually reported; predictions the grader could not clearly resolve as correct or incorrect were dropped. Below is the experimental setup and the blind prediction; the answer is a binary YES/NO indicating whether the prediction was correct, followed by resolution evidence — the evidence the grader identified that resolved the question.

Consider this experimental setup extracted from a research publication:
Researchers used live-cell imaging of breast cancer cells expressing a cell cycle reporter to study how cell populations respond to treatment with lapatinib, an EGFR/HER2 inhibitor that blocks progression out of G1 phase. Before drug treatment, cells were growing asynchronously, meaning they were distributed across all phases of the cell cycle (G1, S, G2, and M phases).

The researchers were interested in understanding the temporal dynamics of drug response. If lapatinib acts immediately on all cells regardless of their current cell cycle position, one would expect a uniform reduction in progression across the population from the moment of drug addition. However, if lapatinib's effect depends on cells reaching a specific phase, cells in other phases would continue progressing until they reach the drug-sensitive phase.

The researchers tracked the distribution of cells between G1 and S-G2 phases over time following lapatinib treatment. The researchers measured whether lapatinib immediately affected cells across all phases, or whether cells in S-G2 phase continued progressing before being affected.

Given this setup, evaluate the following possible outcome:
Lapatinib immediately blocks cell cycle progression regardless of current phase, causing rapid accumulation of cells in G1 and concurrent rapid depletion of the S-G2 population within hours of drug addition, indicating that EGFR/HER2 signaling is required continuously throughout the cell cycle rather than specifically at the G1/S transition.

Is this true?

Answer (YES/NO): NO